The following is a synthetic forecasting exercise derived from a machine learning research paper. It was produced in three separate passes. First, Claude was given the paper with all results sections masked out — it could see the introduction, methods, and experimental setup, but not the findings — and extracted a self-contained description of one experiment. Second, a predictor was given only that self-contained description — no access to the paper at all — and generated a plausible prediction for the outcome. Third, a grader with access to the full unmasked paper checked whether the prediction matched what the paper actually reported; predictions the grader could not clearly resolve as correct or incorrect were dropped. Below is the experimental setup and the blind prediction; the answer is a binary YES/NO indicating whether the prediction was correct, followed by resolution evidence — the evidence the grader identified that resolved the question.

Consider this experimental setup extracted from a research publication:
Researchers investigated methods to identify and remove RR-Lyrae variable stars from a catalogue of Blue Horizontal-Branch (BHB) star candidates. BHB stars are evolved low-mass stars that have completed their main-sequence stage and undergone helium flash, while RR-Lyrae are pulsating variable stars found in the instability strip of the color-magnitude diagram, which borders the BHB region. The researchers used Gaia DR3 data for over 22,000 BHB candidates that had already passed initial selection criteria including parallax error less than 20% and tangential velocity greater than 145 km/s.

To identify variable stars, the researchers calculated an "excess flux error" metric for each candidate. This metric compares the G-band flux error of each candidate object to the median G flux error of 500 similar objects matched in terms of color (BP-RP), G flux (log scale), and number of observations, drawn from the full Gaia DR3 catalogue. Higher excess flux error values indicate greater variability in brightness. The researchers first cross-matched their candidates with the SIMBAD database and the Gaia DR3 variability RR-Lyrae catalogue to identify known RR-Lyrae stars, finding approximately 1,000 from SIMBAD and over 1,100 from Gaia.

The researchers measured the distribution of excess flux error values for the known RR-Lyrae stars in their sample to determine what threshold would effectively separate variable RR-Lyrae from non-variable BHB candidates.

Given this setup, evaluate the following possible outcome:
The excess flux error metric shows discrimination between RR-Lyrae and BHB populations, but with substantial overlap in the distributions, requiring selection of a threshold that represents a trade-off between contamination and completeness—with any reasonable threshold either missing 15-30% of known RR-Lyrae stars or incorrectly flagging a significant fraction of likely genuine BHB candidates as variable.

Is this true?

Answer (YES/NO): NO